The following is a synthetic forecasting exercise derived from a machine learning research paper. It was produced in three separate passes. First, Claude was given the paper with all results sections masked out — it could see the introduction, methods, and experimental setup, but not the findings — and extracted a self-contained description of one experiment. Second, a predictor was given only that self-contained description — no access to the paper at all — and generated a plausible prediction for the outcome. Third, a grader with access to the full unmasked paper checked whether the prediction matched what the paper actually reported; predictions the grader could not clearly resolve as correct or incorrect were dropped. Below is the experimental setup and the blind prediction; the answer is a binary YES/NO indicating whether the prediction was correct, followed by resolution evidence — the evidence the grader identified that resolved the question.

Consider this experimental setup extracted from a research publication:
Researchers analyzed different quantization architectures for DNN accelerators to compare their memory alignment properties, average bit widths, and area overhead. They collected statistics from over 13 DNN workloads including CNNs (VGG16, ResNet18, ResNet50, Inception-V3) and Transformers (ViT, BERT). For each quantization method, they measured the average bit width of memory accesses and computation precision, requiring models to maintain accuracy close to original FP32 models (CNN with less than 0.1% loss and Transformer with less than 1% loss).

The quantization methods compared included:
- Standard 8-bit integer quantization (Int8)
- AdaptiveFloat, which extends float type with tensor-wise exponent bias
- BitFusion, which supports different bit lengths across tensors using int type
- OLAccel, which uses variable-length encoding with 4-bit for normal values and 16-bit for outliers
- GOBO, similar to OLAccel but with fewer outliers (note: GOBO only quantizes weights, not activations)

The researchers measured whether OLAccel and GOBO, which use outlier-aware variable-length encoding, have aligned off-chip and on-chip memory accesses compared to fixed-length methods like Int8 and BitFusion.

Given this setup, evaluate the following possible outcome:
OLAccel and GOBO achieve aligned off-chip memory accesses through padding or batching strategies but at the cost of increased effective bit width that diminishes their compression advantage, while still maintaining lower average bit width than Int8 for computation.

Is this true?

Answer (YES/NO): NO